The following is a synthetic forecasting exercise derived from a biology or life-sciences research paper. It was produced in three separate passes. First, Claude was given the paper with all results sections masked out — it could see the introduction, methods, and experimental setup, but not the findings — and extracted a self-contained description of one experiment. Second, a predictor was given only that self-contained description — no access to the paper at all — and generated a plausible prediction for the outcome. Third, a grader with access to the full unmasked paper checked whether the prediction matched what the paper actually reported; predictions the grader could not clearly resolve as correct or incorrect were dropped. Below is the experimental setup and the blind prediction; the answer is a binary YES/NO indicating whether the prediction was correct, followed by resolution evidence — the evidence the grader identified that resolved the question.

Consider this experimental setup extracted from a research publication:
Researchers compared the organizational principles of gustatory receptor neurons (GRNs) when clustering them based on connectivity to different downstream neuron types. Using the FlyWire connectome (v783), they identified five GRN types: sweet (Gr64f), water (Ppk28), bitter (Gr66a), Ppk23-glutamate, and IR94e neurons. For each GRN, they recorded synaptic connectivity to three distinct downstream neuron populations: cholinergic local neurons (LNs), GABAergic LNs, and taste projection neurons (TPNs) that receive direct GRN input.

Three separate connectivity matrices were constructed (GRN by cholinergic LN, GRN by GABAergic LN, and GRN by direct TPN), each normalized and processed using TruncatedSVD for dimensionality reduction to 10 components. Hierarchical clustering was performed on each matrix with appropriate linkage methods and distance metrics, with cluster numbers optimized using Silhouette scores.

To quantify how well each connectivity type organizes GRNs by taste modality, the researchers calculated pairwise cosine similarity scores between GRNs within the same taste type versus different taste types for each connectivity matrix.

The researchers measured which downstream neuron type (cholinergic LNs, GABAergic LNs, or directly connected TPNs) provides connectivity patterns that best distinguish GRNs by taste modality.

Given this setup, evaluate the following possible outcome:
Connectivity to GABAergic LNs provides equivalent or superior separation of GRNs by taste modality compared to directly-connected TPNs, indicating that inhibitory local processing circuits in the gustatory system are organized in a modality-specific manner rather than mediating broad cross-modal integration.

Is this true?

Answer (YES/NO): NO